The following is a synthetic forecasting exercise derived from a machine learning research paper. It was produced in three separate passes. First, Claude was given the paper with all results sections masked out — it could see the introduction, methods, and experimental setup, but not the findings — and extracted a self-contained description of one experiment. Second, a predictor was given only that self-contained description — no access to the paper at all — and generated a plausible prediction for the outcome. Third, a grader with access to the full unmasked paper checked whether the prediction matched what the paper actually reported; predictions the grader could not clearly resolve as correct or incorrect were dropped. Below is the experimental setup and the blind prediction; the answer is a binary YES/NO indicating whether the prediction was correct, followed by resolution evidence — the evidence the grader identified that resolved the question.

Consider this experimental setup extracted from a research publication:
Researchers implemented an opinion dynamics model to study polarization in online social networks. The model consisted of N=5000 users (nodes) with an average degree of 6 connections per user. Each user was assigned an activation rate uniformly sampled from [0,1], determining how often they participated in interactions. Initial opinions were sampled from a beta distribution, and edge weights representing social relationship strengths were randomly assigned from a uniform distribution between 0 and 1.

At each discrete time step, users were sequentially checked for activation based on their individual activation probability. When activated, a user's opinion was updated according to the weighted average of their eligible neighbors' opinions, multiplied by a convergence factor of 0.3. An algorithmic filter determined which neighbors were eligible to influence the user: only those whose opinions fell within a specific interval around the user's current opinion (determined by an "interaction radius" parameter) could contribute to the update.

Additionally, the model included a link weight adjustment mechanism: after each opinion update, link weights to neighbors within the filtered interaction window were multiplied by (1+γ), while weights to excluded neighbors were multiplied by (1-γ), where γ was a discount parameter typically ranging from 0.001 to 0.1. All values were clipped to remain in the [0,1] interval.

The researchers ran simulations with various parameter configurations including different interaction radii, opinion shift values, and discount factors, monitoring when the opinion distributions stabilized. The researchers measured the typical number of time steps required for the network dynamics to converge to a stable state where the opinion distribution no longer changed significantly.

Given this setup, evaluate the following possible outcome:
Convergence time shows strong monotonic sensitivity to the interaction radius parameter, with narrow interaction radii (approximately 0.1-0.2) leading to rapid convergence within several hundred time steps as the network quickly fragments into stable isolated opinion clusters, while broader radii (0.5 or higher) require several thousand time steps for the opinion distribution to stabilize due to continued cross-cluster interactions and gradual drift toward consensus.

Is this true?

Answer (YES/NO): NO